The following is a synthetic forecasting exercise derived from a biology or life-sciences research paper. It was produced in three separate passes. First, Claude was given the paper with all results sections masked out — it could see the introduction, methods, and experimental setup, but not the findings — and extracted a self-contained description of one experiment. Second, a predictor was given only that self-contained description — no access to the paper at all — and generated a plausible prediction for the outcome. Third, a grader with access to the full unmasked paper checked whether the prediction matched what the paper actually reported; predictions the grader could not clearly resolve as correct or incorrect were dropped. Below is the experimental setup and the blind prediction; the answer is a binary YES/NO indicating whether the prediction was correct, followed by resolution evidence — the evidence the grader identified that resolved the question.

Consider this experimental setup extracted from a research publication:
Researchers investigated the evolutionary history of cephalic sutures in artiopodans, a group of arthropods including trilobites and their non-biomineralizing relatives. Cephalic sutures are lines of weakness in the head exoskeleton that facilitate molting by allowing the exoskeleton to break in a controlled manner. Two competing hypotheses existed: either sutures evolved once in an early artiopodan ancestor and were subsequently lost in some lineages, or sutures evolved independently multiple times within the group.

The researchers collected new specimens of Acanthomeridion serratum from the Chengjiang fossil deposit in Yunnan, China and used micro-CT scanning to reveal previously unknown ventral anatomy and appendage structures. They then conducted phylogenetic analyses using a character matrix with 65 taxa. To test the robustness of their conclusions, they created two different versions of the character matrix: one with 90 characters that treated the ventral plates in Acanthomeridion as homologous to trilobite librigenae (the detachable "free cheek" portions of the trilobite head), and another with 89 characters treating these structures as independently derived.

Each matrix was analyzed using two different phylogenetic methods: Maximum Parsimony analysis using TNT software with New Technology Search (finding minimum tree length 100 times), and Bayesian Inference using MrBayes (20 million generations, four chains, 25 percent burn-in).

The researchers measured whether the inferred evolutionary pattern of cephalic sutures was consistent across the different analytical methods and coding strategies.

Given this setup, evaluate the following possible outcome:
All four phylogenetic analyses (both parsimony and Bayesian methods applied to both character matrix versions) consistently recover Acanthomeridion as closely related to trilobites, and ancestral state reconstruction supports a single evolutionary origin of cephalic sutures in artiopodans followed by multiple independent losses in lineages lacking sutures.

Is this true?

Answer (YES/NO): NO